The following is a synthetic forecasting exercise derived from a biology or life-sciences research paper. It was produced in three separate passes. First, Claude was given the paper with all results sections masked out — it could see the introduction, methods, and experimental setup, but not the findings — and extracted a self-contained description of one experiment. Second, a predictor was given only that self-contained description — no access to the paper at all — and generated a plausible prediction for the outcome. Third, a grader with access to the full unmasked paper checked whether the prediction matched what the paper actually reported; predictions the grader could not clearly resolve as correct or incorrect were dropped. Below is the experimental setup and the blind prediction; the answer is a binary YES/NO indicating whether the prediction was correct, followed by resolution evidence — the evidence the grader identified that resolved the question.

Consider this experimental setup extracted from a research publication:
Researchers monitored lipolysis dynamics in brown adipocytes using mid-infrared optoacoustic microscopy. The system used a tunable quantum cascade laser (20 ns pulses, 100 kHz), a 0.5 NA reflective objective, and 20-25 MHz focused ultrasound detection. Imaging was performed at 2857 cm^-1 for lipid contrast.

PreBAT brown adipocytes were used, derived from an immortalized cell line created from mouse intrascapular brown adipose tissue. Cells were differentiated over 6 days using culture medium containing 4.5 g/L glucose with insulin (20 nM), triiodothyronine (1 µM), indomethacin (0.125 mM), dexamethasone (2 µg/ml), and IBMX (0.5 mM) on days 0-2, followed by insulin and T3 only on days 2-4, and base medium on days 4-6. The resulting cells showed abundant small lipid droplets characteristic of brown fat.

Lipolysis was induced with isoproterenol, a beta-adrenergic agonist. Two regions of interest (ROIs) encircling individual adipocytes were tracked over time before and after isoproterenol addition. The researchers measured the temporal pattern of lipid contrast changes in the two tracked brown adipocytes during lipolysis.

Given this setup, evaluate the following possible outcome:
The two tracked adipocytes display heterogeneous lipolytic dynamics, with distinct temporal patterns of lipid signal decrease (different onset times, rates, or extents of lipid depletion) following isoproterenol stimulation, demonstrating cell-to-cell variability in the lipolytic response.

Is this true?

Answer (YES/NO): YES